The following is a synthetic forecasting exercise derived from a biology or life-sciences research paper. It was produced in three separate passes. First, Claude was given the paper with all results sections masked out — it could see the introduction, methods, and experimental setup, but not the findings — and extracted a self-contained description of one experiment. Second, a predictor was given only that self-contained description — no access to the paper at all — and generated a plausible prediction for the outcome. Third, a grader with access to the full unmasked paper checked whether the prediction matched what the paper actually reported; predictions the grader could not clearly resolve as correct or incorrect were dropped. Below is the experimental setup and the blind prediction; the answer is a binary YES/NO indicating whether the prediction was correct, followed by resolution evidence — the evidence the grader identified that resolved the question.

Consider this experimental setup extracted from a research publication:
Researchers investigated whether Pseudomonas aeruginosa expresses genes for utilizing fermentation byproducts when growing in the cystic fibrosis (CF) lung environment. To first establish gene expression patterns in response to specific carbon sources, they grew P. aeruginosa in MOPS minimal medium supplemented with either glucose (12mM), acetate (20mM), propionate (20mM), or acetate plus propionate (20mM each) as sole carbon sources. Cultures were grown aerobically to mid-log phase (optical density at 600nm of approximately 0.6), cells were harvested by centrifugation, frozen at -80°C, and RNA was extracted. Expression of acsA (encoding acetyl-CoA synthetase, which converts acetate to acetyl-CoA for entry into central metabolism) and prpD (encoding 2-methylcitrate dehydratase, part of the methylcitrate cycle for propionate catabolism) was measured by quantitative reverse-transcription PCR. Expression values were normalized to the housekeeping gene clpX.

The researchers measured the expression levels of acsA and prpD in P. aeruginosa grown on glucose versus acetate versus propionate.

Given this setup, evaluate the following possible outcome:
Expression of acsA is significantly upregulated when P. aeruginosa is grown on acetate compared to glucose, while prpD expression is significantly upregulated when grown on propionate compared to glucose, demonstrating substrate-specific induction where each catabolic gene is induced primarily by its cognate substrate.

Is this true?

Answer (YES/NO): YES